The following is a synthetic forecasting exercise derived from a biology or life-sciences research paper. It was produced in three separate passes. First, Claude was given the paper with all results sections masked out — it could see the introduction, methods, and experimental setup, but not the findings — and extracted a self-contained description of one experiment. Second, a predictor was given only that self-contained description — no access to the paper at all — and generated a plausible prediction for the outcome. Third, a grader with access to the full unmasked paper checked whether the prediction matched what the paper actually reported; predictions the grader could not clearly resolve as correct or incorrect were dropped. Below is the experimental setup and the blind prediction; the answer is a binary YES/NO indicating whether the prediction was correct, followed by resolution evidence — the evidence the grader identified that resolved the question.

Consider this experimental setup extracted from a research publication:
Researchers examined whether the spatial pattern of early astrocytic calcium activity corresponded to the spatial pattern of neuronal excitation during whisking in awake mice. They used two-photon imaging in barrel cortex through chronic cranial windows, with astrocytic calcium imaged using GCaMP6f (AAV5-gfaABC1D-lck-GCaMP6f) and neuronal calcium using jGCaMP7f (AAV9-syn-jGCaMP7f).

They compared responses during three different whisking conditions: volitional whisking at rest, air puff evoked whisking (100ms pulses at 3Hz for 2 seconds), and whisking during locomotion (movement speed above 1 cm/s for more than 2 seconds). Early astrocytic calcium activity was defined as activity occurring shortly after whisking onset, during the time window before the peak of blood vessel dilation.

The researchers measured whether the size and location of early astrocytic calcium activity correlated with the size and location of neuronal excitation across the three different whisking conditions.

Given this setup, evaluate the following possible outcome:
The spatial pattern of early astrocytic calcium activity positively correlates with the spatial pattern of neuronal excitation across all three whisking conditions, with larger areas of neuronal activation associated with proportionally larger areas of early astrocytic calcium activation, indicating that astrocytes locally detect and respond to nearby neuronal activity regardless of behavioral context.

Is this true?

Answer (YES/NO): YES